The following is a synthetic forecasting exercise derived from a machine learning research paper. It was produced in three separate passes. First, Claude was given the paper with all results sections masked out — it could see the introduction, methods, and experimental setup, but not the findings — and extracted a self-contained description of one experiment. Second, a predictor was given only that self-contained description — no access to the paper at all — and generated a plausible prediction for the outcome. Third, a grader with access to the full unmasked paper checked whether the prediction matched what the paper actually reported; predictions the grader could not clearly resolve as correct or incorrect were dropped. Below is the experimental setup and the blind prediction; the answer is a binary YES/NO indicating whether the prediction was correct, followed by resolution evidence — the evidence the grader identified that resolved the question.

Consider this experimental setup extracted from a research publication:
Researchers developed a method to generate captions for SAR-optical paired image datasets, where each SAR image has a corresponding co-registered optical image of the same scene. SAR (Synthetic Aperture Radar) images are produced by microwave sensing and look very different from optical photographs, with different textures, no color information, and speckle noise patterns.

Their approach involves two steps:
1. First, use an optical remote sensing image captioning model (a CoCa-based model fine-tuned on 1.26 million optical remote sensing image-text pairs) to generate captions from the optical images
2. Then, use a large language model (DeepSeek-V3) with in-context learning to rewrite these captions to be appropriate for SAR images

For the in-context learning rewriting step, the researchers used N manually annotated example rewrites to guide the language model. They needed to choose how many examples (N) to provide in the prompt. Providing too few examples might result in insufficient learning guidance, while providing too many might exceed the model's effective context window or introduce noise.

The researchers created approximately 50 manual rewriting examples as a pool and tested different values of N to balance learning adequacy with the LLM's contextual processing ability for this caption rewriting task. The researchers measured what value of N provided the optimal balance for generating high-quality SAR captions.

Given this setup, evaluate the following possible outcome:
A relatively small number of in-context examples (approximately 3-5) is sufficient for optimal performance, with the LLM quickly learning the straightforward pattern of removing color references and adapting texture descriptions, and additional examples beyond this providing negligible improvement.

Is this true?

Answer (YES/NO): YES